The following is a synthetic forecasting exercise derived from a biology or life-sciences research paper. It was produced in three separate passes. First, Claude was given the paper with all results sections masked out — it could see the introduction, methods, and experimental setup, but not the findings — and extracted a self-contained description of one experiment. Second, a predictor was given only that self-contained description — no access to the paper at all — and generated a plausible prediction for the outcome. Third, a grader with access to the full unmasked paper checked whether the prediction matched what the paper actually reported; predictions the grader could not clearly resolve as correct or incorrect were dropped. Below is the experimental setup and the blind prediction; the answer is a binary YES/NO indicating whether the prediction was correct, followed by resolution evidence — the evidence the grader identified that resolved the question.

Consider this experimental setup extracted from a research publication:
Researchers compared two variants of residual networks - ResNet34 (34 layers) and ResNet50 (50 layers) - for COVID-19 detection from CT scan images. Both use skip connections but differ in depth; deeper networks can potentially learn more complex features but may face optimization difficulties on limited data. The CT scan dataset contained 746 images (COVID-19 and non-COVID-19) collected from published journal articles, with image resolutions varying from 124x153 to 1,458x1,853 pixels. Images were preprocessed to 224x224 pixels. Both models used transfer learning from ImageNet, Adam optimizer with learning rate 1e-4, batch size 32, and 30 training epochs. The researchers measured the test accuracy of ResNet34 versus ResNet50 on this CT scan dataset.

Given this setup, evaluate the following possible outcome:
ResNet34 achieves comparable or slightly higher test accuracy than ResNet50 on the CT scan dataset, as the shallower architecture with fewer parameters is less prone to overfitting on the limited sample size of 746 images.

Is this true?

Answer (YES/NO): NO